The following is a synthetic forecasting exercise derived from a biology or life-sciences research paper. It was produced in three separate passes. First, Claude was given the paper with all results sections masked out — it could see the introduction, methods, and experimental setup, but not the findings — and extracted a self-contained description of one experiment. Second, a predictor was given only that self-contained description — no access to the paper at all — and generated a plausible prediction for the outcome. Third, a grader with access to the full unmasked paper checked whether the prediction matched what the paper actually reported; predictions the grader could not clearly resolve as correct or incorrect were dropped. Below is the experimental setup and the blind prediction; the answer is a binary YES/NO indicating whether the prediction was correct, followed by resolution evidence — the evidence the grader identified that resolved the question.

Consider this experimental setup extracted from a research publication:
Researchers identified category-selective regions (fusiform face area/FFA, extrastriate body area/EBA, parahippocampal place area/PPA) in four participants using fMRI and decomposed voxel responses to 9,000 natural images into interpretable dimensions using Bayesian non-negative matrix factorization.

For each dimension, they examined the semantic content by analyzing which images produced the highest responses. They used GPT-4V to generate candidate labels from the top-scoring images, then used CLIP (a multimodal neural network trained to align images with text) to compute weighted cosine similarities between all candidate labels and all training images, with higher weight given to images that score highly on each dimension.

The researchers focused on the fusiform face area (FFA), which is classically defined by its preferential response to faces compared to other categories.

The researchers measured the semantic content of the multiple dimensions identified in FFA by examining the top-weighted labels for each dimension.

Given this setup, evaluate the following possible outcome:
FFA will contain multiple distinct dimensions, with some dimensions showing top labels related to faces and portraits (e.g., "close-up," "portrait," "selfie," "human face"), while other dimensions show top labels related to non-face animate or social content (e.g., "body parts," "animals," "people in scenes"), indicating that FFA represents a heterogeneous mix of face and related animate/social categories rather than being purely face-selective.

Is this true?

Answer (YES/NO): YES